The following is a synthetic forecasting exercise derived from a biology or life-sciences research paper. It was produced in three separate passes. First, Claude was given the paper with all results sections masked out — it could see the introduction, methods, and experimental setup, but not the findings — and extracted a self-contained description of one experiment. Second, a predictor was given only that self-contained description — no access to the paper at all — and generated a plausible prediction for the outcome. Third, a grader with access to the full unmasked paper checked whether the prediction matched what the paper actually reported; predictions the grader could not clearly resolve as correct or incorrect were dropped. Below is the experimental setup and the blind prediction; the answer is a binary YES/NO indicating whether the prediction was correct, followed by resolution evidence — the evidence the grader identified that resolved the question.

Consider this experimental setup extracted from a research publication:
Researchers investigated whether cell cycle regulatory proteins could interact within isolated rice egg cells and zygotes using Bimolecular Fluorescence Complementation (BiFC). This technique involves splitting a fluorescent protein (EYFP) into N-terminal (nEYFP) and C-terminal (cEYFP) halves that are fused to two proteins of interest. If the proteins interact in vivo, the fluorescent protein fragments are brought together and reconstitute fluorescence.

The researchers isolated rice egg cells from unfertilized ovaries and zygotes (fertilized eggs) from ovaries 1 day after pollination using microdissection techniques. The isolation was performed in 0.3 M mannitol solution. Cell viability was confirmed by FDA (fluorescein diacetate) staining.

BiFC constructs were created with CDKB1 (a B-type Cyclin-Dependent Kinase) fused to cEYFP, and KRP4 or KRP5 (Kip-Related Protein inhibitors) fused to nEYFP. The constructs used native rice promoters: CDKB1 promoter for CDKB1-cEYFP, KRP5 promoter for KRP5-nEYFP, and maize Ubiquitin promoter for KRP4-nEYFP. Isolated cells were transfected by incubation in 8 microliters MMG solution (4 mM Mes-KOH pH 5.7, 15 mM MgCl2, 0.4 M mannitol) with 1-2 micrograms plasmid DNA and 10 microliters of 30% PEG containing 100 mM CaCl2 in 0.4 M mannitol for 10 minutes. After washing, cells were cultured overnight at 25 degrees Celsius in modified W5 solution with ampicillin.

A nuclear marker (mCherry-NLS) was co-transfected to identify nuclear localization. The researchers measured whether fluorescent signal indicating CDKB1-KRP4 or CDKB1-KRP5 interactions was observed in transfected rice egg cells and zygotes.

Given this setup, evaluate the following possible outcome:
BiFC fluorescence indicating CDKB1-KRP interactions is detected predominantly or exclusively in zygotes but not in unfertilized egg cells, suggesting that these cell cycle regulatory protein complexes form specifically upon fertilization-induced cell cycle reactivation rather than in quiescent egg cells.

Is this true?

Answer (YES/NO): NO